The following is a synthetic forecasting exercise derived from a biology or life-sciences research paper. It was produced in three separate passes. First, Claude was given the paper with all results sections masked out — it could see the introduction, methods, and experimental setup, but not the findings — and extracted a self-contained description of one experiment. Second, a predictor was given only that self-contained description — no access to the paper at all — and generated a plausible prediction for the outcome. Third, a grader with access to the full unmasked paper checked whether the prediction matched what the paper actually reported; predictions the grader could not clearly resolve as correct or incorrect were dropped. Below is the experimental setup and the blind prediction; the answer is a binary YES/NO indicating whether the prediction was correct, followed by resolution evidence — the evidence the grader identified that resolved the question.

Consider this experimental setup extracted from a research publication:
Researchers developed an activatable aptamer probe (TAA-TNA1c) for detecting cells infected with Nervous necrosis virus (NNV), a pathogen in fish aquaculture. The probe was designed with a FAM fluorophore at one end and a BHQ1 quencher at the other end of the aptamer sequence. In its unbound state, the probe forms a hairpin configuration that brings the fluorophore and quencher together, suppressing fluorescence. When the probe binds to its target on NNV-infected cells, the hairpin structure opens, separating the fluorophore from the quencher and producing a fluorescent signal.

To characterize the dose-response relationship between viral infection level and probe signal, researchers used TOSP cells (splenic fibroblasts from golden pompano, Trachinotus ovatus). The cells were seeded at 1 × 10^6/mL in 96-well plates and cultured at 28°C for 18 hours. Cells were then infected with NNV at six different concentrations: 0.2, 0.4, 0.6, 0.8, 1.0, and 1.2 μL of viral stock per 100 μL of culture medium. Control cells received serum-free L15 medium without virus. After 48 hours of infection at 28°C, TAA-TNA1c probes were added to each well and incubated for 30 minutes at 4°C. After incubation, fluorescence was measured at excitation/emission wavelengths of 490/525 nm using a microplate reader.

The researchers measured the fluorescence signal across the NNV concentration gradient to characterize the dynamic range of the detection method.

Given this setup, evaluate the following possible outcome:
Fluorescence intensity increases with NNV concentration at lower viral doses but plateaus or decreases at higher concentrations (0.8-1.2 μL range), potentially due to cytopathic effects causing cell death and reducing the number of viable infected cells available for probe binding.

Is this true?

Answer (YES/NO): NO